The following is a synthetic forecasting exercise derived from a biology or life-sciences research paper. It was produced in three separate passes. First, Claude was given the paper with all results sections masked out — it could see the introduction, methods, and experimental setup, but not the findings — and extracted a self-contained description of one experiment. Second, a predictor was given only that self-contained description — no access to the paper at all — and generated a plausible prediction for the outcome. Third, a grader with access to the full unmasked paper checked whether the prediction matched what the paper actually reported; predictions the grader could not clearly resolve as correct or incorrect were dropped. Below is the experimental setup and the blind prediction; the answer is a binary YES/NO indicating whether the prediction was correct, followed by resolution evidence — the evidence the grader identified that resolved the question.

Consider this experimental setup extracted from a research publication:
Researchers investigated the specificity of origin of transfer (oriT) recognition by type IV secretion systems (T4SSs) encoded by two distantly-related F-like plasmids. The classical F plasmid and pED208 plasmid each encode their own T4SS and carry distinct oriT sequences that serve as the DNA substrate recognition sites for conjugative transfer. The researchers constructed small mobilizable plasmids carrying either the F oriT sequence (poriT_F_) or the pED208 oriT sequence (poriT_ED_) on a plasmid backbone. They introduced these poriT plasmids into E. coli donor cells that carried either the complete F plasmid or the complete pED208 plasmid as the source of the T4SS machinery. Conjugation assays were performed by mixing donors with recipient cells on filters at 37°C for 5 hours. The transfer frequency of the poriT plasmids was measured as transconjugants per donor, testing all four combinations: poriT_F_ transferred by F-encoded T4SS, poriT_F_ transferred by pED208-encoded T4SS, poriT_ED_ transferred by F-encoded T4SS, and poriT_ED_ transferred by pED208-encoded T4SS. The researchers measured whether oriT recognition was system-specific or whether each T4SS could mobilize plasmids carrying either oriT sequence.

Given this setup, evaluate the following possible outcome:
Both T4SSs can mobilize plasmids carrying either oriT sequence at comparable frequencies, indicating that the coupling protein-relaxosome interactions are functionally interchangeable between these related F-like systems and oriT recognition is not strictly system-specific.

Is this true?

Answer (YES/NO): NO